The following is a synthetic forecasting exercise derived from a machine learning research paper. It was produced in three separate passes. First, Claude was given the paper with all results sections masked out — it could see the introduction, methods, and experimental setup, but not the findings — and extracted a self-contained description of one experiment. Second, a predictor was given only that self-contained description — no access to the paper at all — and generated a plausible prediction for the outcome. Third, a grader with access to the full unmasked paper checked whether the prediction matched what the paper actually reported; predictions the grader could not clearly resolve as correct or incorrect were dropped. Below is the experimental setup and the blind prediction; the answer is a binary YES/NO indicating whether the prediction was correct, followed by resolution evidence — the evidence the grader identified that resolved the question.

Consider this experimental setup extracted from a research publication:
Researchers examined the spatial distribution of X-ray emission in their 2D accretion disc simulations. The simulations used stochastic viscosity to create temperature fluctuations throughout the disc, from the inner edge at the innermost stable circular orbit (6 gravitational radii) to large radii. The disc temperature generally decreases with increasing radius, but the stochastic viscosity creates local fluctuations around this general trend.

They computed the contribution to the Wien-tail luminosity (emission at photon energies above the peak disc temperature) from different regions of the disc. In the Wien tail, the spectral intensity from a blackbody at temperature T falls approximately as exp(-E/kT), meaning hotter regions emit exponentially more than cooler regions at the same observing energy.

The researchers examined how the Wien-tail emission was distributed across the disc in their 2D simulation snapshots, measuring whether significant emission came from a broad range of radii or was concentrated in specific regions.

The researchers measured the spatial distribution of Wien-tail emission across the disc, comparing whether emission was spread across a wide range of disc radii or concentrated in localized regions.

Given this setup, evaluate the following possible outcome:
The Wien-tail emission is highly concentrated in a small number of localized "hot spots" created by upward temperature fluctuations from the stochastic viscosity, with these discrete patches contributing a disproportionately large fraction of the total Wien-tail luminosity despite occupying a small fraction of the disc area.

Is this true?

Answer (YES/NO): NO